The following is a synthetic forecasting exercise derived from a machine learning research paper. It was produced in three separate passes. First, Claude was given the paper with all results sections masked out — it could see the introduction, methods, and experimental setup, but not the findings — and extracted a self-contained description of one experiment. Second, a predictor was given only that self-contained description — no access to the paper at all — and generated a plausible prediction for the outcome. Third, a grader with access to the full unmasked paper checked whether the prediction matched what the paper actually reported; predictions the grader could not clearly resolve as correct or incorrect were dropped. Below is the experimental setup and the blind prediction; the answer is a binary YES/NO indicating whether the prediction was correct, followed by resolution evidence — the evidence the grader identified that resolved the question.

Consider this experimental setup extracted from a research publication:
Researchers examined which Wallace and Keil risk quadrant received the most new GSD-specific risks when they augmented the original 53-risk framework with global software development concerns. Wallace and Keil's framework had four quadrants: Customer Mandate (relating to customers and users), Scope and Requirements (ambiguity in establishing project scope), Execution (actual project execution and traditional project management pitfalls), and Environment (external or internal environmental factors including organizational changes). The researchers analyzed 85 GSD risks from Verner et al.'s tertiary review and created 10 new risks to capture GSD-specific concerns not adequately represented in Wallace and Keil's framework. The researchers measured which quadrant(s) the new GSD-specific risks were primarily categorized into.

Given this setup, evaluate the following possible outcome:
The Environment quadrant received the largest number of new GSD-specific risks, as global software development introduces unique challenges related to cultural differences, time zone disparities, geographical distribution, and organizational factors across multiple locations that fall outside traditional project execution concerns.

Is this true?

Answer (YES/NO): YES